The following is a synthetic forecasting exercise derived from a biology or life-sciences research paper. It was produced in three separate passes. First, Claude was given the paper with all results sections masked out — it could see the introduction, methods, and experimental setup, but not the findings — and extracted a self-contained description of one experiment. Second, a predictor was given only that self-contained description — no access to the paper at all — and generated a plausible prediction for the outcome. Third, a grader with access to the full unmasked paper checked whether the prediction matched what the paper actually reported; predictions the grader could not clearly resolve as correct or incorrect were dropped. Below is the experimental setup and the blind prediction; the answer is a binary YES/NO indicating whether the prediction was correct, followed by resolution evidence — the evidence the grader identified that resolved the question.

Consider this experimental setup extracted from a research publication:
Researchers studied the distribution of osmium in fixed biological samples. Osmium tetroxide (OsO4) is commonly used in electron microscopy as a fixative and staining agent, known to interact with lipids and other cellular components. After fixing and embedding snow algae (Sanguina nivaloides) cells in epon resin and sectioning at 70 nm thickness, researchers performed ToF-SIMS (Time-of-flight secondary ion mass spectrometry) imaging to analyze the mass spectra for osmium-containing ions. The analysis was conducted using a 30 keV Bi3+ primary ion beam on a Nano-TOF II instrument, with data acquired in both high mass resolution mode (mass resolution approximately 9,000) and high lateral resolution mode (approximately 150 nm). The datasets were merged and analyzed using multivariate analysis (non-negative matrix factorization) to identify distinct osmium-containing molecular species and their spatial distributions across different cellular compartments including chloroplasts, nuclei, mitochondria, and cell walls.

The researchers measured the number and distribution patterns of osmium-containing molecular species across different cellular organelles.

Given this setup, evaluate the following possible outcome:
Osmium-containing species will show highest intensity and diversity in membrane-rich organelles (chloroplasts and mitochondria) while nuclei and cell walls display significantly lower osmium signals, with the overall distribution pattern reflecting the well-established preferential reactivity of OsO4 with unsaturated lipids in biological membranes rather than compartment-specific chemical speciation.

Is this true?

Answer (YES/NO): NO